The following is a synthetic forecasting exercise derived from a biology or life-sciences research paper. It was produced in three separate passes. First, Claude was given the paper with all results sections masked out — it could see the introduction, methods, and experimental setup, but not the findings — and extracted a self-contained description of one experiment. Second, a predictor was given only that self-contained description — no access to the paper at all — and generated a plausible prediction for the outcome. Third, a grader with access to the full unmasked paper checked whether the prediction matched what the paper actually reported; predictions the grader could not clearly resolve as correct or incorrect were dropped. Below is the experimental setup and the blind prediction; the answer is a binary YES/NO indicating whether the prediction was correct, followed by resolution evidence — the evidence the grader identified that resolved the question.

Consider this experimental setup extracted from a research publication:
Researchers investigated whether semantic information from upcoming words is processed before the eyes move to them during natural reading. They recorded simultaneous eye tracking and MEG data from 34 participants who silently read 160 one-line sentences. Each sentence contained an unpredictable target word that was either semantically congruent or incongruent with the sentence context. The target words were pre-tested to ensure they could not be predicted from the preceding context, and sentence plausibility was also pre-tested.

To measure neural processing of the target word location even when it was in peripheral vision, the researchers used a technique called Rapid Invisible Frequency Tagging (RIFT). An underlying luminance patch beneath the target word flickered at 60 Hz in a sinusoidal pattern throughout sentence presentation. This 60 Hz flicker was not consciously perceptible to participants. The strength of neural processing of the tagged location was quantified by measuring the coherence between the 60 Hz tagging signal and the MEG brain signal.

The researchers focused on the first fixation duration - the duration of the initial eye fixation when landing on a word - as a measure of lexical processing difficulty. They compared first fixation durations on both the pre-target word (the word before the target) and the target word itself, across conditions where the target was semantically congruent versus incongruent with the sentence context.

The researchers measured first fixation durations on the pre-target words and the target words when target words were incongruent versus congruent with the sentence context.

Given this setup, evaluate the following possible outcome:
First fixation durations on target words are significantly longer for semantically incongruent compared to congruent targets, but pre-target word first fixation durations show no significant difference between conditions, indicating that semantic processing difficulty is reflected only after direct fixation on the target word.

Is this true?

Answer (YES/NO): YES